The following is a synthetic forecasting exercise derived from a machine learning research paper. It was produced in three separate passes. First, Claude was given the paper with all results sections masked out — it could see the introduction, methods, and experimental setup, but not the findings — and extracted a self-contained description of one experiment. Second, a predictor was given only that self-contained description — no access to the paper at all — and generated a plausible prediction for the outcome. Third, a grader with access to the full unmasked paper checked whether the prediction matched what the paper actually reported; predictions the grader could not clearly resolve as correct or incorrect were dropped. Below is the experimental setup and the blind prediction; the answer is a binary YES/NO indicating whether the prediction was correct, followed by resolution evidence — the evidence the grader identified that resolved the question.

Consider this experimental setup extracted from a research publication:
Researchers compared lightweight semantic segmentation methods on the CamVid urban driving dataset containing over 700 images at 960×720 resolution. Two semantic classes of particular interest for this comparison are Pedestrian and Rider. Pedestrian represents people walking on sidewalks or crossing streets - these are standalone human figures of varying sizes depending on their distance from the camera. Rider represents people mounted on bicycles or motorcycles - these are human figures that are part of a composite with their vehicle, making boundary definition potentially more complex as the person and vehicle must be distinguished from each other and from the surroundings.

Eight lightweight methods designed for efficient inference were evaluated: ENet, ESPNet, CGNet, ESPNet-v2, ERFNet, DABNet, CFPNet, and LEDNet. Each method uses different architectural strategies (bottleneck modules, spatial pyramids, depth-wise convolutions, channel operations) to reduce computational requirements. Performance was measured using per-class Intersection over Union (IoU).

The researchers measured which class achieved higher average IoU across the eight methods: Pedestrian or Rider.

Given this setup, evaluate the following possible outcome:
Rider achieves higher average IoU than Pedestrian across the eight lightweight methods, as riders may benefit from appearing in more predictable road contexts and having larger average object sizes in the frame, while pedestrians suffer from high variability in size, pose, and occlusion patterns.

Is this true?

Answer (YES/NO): NO